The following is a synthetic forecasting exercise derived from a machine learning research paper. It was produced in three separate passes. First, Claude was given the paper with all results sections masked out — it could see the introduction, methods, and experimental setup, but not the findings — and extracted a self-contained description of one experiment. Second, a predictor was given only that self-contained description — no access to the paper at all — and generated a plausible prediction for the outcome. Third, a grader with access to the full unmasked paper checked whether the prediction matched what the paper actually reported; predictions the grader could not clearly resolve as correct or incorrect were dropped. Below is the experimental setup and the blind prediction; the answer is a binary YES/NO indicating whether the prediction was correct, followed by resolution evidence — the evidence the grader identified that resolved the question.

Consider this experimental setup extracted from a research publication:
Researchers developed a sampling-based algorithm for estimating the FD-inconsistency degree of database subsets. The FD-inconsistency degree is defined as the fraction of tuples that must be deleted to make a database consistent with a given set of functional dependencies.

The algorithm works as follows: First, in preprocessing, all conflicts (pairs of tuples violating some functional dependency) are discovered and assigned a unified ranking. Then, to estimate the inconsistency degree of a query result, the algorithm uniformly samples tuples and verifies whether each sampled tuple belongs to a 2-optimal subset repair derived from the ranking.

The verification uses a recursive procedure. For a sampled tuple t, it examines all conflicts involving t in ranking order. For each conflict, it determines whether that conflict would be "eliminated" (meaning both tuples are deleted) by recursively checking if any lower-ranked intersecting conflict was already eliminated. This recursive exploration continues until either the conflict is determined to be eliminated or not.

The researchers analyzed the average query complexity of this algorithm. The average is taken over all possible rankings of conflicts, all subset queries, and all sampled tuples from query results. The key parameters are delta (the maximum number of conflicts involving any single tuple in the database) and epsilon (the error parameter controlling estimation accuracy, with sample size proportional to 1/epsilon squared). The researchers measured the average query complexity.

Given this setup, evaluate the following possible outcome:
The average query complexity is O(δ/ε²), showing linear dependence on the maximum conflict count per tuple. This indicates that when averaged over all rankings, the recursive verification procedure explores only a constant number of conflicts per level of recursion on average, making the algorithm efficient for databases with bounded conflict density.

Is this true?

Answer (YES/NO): NO